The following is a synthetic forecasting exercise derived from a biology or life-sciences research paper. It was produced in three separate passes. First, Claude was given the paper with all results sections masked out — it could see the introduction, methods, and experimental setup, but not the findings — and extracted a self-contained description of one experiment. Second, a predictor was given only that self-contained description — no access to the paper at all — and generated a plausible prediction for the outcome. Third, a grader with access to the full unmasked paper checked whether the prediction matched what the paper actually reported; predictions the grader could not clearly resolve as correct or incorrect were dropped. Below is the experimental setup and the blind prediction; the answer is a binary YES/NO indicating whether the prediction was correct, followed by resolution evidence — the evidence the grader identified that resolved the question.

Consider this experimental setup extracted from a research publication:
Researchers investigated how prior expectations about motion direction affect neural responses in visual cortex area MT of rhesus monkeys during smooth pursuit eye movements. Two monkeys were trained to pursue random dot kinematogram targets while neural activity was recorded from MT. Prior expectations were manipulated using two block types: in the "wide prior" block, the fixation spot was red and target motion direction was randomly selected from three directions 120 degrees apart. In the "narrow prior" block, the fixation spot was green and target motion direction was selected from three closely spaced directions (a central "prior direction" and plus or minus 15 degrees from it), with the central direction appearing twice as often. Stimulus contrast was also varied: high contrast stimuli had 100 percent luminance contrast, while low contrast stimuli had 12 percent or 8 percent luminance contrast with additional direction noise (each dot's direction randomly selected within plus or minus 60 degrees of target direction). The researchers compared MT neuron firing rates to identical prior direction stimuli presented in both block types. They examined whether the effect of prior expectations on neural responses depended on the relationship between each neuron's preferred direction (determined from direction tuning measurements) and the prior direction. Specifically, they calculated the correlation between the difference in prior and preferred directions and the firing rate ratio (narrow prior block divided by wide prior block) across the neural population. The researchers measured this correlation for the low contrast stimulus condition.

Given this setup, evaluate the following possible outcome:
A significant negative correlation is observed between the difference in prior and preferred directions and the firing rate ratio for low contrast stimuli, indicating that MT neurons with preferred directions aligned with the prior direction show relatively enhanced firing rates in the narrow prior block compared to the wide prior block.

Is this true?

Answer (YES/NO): YES